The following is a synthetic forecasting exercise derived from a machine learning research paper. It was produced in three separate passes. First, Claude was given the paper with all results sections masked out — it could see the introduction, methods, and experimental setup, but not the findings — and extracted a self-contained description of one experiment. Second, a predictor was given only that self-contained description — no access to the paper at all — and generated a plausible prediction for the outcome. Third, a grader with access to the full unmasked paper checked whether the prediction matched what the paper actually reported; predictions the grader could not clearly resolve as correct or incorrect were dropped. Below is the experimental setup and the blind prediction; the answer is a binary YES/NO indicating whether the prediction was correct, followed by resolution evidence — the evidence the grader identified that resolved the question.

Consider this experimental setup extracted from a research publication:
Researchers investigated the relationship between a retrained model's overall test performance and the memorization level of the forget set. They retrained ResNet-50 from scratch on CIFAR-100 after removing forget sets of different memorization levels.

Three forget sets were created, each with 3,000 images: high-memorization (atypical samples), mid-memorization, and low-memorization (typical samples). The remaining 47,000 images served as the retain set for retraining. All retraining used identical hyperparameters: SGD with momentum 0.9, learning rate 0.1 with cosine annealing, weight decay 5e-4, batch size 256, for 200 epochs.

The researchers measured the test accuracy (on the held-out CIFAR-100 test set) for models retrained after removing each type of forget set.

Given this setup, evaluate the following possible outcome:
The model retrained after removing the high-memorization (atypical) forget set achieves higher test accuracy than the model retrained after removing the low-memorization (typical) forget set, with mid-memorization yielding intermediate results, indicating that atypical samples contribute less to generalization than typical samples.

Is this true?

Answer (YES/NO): NO